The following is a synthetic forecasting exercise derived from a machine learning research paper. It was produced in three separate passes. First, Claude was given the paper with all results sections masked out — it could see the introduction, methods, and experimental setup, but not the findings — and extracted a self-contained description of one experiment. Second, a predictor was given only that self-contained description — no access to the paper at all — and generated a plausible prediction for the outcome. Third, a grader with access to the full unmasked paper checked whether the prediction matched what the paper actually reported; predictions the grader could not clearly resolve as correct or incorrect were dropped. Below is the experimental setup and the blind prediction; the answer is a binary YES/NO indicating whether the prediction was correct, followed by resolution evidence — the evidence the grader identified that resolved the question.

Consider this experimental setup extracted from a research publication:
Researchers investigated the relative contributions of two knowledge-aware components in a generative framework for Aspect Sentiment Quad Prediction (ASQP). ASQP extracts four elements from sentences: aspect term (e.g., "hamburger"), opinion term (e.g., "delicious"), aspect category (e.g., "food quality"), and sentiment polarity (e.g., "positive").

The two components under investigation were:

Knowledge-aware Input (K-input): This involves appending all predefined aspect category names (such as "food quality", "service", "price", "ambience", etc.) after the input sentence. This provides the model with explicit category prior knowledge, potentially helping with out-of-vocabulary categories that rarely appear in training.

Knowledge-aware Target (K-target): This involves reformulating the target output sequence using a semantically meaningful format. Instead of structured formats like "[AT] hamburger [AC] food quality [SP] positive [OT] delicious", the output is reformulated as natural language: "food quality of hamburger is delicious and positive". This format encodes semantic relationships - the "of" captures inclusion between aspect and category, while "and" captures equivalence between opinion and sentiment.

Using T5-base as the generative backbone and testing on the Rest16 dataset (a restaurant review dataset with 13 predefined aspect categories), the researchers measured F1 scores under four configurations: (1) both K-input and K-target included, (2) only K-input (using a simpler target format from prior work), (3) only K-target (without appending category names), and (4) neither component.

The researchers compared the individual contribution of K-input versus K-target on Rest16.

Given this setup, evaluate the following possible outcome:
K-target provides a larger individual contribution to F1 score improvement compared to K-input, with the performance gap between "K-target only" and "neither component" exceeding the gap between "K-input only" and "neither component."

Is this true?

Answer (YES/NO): NO